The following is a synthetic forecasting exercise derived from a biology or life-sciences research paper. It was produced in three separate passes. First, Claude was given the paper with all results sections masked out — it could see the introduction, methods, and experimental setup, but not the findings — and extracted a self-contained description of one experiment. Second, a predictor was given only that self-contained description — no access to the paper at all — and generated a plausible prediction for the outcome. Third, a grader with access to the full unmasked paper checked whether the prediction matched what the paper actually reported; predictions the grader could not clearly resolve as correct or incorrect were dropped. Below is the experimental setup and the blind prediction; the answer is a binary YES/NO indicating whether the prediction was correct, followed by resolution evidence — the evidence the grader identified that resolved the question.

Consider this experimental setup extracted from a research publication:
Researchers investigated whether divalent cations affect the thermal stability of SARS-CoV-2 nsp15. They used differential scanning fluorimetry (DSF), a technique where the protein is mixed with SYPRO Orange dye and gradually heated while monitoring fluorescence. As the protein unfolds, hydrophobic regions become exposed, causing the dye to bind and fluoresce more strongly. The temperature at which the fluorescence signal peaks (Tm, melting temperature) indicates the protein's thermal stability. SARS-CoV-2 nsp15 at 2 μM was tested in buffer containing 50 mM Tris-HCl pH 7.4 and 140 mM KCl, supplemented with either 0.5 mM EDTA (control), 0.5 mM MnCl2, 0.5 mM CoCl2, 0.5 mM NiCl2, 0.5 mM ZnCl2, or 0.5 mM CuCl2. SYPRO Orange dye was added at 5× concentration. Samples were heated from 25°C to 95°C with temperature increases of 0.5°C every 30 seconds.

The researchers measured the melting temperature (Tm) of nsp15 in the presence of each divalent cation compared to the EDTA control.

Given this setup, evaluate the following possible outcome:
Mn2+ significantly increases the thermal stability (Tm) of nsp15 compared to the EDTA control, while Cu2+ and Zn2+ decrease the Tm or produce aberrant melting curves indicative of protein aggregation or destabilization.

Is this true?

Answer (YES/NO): NO